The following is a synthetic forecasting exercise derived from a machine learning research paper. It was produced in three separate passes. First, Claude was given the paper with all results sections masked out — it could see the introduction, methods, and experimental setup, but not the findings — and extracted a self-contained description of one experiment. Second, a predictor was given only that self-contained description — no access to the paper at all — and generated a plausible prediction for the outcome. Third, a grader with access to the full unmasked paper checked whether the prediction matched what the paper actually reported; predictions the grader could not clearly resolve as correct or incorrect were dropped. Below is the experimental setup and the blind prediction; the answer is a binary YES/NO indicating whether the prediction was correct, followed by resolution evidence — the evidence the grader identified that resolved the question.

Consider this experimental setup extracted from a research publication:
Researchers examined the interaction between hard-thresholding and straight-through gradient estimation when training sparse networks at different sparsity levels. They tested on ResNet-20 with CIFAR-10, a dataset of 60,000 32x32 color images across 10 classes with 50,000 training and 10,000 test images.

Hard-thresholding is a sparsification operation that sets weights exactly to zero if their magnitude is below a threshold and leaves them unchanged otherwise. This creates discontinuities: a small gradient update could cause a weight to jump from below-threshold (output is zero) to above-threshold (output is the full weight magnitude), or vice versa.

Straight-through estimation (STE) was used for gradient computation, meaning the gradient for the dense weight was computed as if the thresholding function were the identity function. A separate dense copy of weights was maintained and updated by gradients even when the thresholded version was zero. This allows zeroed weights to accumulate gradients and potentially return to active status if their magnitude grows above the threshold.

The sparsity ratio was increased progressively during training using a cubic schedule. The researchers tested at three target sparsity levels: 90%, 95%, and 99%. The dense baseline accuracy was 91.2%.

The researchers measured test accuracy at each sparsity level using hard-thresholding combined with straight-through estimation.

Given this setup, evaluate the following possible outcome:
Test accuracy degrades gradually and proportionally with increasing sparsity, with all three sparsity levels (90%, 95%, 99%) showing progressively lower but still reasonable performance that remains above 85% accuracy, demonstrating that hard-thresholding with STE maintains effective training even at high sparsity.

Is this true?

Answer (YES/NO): NO